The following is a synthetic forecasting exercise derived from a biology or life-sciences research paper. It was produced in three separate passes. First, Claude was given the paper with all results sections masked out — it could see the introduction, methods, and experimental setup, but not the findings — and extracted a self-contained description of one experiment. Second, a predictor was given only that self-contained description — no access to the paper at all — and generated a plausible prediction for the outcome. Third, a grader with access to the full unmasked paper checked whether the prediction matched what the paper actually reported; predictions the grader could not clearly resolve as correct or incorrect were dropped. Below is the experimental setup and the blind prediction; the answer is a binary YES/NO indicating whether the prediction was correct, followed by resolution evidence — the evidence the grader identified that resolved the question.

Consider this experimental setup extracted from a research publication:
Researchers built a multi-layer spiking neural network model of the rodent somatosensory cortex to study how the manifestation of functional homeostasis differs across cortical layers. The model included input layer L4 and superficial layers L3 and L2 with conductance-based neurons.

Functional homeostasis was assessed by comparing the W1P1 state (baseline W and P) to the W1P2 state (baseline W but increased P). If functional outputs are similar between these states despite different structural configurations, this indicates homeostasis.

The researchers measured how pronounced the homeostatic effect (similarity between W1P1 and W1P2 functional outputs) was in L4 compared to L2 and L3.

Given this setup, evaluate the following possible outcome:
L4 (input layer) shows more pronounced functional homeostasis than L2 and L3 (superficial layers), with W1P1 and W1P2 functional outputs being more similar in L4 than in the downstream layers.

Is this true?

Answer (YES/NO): YES